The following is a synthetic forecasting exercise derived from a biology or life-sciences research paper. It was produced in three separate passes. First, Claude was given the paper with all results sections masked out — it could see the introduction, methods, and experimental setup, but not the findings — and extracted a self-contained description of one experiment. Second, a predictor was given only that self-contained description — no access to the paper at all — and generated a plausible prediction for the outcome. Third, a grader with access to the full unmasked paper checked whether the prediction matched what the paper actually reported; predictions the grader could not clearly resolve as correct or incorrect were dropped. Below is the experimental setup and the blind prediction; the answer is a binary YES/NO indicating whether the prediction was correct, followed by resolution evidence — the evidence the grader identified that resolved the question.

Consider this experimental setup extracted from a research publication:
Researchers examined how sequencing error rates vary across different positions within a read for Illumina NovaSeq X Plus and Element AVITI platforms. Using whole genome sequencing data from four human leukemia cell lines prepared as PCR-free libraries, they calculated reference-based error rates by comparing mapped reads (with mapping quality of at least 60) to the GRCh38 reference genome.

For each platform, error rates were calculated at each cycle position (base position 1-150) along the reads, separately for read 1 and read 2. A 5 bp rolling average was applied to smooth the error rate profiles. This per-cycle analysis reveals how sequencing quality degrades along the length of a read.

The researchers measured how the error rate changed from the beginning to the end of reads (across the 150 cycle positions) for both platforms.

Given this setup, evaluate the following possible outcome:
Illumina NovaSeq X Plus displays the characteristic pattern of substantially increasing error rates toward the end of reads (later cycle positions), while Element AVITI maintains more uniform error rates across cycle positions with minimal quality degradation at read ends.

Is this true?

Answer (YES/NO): YES